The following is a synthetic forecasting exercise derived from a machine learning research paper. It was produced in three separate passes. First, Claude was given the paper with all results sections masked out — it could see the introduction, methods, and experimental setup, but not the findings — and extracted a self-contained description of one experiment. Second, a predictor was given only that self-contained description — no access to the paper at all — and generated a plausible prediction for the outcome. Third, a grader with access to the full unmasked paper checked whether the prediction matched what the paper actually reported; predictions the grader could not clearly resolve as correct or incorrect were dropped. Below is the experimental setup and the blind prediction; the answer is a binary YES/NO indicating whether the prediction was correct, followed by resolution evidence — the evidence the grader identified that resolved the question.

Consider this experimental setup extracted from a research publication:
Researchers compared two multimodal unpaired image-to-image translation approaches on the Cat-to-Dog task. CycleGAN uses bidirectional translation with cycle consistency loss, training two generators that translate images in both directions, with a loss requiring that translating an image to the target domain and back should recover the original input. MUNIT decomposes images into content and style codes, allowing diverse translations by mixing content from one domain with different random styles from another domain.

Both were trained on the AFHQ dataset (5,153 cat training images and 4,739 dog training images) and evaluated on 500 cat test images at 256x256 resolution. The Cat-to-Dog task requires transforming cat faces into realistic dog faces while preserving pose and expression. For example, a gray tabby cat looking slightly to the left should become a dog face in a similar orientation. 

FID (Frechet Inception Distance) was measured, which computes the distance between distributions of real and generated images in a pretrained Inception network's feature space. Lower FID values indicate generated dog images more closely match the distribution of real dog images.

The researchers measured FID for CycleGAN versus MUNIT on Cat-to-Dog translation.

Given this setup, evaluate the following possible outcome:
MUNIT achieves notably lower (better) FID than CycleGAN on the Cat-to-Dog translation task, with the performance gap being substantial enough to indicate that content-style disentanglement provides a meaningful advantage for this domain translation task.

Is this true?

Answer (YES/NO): NO